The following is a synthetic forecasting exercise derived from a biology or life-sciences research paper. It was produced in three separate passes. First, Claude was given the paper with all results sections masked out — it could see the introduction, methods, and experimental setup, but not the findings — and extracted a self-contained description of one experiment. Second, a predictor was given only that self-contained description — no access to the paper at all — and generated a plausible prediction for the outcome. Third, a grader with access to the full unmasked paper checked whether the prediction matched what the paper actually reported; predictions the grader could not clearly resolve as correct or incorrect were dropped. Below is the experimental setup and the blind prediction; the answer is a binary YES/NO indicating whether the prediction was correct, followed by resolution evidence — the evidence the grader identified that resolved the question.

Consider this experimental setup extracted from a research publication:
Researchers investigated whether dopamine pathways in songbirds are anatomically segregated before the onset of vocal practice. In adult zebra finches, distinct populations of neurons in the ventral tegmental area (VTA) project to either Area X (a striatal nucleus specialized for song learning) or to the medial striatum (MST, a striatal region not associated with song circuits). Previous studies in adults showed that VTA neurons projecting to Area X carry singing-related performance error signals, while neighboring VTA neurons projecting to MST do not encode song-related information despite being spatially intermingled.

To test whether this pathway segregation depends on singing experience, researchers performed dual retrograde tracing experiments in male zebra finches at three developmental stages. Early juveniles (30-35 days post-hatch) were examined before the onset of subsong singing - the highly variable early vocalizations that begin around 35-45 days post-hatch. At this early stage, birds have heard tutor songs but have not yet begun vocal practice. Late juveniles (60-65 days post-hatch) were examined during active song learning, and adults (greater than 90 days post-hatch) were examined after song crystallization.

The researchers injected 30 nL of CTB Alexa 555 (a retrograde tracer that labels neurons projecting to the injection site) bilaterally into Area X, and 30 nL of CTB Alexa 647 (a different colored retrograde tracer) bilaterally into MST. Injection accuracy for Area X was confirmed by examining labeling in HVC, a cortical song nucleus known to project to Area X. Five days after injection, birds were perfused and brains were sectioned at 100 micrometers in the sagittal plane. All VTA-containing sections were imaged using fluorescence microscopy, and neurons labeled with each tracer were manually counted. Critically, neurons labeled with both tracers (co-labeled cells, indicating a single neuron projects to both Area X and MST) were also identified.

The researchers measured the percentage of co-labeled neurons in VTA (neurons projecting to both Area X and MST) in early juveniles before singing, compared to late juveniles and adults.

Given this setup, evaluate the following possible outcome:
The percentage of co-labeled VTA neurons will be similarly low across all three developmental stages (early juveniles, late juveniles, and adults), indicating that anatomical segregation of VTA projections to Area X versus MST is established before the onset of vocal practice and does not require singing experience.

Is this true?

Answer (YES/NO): YES